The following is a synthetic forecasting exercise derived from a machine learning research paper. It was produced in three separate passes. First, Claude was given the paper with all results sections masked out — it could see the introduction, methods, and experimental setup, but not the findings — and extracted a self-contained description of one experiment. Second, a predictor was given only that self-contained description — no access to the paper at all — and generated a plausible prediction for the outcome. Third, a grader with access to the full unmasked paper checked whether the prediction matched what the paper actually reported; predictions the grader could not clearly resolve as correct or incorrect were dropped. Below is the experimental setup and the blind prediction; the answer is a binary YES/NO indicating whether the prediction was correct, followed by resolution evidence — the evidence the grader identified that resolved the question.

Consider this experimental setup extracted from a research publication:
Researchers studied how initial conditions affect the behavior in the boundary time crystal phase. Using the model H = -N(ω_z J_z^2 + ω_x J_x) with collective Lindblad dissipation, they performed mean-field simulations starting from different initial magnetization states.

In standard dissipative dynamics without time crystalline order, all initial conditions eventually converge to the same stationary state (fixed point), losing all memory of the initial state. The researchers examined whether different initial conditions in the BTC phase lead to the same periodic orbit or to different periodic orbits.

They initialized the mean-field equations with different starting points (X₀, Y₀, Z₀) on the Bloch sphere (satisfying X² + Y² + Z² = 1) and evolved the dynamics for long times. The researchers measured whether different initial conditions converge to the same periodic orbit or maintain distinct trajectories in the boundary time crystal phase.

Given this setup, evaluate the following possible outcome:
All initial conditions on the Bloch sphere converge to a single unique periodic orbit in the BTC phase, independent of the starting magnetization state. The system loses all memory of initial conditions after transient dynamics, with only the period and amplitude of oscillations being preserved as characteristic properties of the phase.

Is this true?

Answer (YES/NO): NO